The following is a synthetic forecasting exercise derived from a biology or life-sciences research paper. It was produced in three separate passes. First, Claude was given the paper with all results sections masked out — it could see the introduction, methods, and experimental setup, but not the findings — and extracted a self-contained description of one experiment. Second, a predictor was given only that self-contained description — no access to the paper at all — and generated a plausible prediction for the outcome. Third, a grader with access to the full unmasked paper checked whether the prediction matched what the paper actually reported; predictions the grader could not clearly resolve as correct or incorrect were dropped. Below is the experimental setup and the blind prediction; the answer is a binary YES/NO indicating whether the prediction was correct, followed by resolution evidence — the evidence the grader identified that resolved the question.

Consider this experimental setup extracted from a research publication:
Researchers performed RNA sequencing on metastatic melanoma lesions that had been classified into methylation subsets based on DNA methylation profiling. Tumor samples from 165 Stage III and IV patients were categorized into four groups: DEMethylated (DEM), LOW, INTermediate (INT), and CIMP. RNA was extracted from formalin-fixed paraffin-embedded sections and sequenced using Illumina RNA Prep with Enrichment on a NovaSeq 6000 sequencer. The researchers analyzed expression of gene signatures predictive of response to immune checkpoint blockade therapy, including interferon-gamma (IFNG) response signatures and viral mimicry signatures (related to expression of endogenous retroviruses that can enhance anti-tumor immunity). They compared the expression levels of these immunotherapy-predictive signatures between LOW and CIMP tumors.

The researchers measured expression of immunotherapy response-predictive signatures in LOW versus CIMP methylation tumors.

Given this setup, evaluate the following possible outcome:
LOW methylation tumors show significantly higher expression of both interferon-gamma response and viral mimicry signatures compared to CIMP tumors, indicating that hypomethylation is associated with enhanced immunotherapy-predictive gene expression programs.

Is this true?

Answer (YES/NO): YES